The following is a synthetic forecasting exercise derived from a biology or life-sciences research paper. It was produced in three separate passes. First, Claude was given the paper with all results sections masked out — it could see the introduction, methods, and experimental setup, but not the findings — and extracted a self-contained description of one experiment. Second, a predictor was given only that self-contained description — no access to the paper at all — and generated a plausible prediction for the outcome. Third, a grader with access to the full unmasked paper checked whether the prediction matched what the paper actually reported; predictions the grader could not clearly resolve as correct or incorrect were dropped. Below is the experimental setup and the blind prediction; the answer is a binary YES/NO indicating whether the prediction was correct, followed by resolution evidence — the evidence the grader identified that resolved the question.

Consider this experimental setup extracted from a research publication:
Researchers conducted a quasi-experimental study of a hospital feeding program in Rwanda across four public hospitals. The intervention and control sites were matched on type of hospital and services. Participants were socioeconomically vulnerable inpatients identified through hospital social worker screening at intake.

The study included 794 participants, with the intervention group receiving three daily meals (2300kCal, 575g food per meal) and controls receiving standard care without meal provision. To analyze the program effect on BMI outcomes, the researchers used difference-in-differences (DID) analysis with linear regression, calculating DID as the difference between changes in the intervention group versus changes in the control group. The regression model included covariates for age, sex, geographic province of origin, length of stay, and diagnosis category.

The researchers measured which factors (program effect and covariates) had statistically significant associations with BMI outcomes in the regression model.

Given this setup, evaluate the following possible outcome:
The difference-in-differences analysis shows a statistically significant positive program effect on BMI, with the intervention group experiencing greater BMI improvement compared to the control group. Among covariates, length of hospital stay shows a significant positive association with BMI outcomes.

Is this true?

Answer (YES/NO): NO